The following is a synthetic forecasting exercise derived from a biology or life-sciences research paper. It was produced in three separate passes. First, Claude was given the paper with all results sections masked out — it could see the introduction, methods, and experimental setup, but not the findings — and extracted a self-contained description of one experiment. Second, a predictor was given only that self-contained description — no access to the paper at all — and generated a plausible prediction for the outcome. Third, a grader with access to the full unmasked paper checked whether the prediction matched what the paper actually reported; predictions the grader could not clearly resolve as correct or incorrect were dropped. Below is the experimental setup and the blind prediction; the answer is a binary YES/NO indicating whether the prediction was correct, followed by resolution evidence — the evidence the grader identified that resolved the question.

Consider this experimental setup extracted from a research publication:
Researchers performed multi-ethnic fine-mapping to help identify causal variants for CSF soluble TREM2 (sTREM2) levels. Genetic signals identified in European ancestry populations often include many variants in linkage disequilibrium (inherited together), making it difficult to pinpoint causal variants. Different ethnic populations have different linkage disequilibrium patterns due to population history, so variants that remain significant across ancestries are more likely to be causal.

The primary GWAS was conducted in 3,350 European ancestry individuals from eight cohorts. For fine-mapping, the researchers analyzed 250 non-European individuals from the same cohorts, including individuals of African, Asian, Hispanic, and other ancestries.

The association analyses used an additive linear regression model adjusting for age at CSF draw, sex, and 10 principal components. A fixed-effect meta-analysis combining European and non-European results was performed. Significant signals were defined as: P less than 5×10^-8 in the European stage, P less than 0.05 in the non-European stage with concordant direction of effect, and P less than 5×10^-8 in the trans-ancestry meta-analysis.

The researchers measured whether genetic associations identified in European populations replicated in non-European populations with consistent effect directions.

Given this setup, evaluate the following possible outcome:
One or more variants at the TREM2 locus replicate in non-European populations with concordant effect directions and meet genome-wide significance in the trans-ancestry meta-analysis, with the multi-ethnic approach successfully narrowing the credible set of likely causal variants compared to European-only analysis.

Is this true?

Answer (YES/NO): NO